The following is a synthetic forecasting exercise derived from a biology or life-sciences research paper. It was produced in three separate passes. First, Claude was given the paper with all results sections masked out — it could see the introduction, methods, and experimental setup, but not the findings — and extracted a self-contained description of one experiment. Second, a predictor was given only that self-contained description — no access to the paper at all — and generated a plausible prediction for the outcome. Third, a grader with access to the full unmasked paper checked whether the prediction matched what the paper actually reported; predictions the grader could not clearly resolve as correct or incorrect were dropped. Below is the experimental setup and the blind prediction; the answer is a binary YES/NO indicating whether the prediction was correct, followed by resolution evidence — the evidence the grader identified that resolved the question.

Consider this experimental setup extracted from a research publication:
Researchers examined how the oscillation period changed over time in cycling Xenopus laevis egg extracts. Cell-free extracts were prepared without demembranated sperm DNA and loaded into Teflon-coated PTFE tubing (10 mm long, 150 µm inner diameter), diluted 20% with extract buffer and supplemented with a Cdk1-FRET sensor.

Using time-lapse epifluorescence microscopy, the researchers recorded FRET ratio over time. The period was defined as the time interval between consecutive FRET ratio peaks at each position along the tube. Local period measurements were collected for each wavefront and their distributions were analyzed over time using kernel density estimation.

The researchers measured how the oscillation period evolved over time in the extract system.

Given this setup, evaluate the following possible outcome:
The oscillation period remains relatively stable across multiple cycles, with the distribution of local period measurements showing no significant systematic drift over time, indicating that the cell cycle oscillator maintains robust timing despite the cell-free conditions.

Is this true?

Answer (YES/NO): NO